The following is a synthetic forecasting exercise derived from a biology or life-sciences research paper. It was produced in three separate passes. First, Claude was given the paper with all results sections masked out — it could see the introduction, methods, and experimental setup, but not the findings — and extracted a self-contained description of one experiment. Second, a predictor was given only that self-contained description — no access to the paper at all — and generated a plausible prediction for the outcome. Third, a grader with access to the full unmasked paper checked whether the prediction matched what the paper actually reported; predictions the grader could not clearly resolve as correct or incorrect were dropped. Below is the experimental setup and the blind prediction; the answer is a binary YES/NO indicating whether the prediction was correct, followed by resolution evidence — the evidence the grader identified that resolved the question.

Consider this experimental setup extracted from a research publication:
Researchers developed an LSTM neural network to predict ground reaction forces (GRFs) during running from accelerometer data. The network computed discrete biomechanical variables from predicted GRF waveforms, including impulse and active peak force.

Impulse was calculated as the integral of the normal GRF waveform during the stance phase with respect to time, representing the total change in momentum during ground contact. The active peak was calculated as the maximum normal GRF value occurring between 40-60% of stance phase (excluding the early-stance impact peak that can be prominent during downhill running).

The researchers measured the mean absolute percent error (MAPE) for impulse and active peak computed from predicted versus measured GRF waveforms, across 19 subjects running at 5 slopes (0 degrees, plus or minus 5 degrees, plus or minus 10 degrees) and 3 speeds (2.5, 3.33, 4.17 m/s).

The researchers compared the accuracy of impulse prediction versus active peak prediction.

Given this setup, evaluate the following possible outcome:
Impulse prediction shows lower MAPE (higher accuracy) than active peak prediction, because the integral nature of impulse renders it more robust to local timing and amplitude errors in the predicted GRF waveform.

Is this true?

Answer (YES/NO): YES